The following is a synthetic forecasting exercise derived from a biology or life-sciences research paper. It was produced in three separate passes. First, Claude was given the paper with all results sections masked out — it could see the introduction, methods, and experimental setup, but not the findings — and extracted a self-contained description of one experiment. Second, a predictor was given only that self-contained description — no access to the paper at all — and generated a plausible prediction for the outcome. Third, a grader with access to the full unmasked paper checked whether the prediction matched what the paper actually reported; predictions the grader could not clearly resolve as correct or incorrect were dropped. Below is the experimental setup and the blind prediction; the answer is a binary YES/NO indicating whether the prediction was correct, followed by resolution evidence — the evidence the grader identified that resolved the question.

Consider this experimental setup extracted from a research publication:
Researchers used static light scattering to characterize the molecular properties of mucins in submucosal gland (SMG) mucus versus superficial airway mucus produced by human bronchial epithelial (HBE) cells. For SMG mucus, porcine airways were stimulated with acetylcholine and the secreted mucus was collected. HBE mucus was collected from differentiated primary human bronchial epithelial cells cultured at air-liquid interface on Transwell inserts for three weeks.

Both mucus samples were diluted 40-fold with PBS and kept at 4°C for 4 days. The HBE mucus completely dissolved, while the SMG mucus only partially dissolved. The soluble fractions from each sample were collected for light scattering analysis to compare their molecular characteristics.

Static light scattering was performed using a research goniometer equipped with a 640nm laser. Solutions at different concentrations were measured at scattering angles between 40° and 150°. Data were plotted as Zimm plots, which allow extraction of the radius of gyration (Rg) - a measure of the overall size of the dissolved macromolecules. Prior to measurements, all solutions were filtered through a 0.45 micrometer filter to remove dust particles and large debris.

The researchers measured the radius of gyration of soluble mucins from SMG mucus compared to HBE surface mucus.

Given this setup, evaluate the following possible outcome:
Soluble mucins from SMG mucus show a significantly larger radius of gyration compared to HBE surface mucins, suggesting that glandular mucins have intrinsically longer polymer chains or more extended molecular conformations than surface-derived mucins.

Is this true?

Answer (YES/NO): NO